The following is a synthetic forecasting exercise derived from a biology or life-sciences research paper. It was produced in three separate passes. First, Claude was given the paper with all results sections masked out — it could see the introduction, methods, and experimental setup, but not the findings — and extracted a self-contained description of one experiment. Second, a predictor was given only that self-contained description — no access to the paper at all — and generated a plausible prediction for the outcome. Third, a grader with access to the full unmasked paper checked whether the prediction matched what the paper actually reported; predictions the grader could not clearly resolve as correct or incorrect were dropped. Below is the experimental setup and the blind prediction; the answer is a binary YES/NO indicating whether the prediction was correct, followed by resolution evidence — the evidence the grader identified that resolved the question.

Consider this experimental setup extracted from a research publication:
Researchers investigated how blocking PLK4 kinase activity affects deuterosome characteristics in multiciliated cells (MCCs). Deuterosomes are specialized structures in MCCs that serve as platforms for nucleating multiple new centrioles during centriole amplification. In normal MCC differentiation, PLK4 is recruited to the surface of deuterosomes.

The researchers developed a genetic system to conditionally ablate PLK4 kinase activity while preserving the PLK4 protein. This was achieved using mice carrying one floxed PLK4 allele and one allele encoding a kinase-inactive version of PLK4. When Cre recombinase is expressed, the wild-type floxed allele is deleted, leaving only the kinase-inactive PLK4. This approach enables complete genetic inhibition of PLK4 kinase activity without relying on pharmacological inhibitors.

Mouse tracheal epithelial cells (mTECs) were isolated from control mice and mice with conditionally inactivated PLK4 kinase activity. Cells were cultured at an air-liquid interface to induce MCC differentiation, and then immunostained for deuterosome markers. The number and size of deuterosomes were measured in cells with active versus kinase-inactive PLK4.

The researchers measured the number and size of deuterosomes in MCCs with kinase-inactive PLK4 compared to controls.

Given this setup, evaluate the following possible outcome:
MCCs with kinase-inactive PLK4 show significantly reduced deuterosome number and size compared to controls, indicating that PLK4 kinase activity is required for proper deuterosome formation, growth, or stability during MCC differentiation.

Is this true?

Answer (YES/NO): NO